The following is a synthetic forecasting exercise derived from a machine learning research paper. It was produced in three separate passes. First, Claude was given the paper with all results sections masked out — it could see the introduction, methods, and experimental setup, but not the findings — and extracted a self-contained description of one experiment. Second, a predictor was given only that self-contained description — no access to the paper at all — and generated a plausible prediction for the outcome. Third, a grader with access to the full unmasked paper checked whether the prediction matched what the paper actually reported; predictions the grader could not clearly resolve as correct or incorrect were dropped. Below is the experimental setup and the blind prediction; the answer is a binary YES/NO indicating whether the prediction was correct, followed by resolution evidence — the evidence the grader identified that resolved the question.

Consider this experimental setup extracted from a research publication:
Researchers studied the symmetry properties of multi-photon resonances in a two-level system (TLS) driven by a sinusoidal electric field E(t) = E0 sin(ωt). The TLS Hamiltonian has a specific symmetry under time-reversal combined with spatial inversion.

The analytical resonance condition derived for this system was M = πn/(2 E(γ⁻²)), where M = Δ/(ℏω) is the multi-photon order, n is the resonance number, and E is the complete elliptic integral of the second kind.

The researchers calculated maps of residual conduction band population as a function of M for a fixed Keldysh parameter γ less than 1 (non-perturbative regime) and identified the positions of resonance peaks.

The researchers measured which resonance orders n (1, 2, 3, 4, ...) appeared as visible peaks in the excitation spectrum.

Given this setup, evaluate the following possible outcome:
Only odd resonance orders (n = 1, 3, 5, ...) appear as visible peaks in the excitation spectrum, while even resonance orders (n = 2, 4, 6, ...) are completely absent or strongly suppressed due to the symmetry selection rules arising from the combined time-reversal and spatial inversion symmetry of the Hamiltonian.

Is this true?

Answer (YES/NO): YES